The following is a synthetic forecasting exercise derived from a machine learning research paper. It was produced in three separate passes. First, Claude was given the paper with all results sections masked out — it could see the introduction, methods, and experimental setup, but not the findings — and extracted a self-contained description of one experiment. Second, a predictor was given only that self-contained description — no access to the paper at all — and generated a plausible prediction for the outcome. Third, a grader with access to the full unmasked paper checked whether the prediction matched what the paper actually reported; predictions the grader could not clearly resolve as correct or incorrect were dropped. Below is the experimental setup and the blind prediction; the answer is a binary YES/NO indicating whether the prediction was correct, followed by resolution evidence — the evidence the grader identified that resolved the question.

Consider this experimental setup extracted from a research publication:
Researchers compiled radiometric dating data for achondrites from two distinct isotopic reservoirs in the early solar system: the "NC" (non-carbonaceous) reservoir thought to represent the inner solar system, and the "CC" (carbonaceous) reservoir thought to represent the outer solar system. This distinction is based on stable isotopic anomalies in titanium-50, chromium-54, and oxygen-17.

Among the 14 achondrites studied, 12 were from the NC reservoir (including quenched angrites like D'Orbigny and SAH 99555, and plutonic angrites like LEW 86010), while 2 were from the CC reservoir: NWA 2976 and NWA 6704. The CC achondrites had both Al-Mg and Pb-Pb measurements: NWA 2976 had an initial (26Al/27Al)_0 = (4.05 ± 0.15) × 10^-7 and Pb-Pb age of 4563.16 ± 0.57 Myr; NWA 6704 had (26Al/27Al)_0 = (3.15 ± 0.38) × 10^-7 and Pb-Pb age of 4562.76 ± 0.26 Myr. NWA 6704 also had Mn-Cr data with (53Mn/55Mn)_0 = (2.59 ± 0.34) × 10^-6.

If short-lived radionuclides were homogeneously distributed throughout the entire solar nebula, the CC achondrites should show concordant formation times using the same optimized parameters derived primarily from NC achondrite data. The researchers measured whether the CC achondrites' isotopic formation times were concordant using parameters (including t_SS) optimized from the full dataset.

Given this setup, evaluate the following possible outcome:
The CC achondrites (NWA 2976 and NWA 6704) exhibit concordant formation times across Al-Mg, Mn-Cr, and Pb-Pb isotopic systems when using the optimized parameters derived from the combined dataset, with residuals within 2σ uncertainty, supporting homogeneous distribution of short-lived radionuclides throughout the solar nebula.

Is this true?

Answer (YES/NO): NO